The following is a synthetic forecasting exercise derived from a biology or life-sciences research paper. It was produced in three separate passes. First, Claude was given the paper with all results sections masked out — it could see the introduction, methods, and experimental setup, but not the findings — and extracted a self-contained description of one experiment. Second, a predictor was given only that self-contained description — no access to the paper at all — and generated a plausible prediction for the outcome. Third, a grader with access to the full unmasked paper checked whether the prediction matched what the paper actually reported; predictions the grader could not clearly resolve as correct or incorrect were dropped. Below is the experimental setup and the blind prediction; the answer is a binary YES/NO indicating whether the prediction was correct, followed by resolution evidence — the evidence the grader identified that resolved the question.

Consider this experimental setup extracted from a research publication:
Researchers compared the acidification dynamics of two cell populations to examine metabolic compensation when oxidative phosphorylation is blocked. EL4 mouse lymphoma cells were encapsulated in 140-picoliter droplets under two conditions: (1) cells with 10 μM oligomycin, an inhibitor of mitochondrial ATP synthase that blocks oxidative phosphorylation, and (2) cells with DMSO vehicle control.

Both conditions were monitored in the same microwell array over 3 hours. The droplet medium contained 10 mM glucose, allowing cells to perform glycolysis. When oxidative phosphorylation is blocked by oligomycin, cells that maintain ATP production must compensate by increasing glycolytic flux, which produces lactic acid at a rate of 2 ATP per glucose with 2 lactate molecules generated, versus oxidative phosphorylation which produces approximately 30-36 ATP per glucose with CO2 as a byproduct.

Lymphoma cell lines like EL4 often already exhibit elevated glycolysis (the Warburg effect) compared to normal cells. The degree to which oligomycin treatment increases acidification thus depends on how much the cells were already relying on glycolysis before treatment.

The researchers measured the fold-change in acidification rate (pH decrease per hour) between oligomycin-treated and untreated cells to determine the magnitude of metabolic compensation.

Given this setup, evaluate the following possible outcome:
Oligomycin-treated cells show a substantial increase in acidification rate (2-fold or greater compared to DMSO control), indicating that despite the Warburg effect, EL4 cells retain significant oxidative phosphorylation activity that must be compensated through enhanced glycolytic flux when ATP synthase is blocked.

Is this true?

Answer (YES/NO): YES